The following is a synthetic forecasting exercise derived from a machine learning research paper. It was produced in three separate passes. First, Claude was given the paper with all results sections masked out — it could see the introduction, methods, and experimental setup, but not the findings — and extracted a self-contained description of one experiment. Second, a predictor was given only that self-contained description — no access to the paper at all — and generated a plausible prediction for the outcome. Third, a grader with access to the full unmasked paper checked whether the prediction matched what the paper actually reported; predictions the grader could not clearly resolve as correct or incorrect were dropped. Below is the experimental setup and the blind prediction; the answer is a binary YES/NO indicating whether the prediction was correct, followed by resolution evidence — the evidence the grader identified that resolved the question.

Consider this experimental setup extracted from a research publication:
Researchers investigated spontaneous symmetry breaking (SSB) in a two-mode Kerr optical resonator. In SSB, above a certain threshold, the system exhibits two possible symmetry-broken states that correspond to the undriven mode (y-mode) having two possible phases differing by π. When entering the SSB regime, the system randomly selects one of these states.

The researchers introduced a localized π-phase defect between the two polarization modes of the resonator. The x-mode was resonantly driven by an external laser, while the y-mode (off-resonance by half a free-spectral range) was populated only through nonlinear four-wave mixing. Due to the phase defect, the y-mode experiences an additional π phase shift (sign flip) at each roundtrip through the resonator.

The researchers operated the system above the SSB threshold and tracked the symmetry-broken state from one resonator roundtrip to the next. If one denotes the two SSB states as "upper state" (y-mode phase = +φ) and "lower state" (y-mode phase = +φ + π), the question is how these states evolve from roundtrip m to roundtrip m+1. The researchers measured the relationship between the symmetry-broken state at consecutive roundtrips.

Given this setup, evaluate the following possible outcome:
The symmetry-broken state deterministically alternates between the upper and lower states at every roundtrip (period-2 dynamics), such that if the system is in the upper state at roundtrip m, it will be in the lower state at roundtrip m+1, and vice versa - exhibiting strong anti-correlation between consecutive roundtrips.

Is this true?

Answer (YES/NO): YES